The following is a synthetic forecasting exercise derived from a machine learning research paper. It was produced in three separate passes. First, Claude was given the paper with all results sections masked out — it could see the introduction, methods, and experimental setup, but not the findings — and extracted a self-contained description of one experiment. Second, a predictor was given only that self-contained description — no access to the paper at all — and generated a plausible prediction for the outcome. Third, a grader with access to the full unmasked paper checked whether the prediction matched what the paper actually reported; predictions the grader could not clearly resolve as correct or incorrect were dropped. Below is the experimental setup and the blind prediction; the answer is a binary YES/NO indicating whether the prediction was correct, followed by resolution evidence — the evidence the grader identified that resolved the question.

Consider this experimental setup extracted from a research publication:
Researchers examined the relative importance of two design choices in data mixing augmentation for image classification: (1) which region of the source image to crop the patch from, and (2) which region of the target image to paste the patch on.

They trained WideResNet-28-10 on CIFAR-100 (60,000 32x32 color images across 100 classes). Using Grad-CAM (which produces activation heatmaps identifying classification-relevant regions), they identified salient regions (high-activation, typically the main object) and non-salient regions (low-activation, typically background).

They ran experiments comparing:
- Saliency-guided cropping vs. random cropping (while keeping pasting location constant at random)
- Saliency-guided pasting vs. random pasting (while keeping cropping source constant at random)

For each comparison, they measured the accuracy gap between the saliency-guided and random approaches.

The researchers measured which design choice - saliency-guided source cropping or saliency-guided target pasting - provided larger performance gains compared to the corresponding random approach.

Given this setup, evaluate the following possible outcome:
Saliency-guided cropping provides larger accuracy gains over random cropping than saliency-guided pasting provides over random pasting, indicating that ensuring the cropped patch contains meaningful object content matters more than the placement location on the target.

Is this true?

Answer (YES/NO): NO